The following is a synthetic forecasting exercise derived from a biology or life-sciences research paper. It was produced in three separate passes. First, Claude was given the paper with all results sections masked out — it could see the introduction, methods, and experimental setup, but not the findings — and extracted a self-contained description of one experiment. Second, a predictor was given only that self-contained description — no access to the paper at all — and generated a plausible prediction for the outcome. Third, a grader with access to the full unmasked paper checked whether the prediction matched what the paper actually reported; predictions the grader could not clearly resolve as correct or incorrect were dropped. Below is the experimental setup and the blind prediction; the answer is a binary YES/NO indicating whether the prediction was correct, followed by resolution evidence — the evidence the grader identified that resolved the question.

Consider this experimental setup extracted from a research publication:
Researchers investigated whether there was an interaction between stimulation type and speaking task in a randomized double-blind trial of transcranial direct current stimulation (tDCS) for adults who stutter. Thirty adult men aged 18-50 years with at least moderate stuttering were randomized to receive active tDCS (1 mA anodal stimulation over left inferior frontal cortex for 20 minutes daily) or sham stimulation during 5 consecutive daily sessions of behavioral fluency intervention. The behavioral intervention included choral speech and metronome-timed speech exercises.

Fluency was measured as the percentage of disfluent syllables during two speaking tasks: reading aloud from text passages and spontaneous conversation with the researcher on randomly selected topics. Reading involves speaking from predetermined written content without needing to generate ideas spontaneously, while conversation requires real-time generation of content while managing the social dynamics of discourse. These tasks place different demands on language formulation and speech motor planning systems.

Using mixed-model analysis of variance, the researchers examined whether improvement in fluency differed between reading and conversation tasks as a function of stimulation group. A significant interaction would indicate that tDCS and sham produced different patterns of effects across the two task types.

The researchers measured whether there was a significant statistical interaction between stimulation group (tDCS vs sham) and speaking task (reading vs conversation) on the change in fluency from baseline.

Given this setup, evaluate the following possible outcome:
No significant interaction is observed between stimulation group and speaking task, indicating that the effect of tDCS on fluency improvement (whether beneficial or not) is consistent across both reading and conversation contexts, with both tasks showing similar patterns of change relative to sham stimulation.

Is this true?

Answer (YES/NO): NO